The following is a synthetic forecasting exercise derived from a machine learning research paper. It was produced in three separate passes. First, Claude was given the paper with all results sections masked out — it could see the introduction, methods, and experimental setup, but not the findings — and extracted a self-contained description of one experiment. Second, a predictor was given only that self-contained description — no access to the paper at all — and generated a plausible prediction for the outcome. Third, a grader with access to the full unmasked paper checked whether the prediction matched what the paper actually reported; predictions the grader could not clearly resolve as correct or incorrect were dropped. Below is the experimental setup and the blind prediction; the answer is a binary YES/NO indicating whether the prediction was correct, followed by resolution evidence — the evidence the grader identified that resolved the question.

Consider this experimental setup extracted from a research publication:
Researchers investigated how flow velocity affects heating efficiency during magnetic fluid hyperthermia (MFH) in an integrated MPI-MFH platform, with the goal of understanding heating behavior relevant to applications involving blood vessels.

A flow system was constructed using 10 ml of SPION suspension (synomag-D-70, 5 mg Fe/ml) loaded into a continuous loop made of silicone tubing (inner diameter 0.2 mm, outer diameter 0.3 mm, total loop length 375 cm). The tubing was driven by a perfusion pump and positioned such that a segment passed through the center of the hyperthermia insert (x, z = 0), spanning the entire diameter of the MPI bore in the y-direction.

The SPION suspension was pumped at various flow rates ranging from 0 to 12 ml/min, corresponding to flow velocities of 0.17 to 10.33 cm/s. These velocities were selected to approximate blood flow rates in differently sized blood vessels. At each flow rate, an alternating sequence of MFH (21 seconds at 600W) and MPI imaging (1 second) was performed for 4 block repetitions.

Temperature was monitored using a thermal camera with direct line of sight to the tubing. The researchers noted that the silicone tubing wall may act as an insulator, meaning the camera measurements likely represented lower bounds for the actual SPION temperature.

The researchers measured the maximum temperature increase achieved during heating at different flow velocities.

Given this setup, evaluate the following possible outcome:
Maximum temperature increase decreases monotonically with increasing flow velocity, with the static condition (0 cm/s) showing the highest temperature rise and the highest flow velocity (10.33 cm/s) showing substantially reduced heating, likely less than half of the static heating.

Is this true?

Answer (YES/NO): YES